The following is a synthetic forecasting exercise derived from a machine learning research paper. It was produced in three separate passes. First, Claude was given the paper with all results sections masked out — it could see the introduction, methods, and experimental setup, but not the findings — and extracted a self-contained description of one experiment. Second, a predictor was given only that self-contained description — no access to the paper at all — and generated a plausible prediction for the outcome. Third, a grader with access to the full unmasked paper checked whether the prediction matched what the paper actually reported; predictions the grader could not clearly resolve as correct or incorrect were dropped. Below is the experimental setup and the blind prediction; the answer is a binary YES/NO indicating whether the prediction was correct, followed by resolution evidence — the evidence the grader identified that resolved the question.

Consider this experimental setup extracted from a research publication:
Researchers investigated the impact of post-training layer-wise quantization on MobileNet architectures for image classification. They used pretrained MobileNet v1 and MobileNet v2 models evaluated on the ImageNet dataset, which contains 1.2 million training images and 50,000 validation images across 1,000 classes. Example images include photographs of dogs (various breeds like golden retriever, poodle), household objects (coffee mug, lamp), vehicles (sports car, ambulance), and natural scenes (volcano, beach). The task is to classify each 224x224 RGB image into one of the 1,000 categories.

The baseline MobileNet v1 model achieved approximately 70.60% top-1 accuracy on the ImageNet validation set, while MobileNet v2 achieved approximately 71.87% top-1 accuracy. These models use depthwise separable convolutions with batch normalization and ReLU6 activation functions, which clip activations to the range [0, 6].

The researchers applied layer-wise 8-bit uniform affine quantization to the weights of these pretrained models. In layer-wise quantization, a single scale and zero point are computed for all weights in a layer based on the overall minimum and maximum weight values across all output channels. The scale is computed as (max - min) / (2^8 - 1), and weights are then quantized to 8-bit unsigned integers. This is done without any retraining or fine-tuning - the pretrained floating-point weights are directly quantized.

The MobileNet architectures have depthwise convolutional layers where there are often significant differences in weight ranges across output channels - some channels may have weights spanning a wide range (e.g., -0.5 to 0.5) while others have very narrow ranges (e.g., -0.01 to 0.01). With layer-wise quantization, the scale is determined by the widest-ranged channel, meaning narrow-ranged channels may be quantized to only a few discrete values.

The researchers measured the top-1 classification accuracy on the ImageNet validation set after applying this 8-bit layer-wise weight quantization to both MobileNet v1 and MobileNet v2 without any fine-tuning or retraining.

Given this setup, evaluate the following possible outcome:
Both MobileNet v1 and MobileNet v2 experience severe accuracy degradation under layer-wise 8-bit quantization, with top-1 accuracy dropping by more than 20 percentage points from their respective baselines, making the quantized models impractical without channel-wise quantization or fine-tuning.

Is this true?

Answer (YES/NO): YES